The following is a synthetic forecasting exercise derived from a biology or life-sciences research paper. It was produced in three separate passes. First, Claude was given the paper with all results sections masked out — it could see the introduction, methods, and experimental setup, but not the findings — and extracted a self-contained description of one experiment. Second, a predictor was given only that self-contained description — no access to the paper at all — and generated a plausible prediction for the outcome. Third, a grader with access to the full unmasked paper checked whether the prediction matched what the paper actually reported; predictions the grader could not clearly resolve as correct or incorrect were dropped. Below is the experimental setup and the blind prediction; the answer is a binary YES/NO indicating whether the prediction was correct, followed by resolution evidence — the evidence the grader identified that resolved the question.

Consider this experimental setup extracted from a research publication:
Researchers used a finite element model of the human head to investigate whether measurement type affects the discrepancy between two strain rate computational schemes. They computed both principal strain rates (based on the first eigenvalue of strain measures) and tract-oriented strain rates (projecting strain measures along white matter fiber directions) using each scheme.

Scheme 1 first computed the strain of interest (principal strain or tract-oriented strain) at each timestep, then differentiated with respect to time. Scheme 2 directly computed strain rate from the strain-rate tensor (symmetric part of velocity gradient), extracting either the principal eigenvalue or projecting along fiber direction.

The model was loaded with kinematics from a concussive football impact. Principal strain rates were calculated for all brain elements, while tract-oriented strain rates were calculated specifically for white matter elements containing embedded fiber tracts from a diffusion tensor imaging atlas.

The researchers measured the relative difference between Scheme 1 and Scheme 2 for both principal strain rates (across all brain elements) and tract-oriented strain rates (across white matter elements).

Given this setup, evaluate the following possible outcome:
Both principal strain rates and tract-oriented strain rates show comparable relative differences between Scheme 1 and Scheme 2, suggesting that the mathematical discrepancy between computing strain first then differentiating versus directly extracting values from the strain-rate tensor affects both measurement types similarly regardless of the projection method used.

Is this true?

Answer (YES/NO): NO